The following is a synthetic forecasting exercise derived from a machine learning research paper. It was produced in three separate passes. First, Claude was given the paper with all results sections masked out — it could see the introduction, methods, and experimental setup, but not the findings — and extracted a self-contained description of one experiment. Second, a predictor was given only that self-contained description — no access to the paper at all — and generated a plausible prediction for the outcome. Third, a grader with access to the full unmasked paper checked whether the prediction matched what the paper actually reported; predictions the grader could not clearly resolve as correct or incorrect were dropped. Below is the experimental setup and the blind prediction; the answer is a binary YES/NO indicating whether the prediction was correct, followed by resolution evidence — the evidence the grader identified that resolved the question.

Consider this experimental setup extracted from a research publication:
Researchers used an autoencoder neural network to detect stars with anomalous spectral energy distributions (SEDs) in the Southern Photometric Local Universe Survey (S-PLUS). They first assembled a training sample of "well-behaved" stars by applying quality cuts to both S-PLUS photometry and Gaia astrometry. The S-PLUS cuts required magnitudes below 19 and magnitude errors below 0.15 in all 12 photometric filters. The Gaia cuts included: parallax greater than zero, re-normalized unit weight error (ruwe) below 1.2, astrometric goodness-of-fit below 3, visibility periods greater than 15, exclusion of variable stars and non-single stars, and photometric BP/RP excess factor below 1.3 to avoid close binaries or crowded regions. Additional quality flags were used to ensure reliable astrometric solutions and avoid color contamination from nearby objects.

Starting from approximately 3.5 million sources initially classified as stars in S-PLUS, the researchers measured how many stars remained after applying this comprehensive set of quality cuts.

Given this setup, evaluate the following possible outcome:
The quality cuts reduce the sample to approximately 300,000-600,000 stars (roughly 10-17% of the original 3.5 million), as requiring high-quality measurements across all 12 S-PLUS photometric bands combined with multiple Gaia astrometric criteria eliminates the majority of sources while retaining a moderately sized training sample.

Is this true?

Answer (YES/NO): NO